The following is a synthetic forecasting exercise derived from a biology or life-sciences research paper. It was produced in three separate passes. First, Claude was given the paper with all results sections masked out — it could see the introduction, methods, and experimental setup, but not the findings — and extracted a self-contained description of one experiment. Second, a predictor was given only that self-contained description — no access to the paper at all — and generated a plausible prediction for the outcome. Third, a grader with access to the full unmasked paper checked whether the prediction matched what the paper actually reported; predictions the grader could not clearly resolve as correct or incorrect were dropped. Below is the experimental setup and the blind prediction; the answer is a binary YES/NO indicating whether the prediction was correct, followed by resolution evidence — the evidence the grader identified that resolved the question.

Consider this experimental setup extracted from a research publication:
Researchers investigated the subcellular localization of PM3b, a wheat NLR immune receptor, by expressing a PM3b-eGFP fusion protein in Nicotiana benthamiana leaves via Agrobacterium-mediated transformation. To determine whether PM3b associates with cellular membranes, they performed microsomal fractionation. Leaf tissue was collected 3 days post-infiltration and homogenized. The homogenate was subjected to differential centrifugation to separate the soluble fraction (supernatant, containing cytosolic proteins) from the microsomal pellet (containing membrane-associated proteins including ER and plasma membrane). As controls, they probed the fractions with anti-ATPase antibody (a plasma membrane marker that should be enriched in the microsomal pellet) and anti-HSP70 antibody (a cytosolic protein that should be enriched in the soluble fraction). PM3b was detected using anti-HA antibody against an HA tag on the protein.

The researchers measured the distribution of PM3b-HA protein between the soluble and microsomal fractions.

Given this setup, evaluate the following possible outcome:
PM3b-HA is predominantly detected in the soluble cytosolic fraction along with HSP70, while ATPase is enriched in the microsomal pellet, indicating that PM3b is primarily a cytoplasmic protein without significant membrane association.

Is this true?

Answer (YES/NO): NO